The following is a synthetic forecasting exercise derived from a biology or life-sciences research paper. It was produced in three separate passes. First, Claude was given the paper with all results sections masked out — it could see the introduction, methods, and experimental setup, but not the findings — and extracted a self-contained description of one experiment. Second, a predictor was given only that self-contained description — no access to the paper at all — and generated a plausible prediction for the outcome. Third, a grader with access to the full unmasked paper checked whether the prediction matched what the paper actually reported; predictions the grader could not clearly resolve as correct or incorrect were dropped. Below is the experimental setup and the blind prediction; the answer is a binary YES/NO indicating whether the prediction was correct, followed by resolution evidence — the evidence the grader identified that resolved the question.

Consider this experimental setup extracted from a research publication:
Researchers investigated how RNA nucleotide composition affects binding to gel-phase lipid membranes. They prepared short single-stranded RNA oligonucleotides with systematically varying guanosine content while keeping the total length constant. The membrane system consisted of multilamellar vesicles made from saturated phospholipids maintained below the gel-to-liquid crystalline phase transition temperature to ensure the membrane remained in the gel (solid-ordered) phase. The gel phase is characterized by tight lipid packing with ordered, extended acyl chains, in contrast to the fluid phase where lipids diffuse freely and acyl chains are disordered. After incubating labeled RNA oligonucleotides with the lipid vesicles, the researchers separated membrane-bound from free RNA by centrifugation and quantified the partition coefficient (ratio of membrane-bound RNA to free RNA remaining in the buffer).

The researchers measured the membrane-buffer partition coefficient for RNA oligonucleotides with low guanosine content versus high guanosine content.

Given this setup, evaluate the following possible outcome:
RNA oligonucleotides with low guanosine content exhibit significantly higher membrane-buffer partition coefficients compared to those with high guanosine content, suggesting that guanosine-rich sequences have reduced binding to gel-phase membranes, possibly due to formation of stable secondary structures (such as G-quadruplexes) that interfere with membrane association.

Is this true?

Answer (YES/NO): NO